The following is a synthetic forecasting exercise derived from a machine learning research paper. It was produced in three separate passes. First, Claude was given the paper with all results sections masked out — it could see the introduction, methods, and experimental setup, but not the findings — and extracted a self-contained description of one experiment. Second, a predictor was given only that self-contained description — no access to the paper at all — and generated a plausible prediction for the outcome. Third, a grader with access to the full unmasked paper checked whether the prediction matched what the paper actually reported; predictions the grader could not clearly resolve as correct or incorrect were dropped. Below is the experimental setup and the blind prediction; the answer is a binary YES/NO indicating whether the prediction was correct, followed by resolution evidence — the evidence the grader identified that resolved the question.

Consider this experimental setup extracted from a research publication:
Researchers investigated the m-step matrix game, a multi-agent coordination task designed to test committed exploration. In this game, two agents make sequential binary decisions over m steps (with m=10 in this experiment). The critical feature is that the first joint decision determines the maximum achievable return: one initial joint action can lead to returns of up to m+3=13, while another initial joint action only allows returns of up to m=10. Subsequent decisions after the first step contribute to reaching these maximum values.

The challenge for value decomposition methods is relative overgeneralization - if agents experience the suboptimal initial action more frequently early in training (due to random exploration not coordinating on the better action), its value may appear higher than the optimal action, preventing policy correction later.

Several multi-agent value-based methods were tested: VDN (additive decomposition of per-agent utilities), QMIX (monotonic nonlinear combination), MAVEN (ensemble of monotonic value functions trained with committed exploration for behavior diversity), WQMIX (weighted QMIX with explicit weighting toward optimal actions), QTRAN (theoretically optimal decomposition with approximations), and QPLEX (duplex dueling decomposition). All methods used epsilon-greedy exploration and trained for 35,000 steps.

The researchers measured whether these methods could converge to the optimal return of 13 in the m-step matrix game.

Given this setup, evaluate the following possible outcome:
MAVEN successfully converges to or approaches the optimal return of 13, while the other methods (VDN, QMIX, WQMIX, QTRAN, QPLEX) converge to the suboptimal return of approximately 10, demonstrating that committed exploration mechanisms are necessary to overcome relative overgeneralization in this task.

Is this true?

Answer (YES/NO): NO